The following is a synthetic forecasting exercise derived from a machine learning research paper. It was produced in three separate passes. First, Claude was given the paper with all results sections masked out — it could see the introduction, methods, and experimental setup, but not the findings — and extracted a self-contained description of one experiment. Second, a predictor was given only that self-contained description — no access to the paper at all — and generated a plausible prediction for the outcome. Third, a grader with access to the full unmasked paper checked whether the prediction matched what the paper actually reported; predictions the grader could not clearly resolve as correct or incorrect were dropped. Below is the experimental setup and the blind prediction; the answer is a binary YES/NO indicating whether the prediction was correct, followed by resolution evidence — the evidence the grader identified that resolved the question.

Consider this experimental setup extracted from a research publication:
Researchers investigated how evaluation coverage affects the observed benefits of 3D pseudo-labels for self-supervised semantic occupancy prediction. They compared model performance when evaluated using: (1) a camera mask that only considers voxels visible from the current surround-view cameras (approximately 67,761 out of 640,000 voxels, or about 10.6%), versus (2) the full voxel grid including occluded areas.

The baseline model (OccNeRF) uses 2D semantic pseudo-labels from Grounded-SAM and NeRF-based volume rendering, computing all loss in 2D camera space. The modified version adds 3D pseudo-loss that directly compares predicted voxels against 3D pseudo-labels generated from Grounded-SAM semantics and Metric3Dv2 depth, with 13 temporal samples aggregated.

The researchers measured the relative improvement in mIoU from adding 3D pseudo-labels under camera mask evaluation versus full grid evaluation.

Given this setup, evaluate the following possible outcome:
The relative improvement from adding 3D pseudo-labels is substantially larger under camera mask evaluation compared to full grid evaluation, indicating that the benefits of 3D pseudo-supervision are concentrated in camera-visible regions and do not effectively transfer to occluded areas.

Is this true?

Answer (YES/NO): NO